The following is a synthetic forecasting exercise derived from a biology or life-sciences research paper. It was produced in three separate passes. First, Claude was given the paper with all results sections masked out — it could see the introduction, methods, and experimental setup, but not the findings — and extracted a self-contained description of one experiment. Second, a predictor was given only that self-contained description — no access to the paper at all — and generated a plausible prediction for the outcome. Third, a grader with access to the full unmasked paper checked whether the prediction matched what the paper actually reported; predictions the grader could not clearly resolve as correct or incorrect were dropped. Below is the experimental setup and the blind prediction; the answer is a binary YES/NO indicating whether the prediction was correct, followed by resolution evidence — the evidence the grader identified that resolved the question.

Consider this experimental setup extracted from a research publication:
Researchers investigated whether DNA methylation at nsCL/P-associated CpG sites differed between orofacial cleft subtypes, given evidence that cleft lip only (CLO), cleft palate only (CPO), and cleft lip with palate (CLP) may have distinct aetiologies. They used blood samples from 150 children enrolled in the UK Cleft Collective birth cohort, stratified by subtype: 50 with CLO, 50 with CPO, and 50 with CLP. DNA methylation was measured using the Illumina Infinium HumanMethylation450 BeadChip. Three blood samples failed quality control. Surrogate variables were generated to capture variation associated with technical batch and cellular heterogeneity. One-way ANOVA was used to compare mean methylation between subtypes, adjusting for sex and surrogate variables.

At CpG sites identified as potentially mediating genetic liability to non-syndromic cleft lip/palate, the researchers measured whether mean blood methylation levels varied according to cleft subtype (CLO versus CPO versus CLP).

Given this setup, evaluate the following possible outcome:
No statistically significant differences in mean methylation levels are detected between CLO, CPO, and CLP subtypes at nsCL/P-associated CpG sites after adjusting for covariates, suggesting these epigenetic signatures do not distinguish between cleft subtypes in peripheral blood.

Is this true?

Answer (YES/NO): YES